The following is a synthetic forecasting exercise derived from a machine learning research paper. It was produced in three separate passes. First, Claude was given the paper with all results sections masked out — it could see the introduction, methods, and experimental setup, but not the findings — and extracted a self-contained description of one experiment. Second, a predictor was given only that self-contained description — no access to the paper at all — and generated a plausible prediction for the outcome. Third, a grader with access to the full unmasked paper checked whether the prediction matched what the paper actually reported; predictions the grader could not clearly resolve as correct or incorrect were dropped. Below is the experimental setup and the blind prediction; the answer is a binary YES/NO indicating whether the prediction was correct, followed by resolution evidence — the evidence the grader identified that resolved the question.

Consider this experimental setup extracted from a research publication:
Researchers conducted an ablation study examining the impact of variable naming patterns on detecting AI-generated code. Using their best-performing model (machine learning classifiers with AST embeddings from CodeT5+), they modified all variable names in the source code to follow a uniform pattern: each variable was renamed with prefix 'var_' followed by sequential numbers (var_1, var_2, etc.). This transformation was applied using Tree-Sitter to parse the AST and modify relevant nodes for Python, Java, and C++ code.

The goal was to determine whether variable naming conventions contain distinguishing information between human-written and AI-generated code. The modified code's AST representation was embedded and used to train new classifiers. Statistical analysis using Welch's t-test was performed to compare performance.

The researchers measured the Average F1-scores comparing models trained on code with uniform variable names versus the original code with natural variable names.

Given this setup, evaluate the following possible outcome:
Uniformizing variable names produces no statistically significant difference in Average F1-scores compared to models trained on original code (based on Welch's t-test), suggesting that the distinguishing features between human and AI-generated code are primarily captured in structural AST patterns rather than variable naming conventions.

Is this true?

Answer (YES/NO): YES